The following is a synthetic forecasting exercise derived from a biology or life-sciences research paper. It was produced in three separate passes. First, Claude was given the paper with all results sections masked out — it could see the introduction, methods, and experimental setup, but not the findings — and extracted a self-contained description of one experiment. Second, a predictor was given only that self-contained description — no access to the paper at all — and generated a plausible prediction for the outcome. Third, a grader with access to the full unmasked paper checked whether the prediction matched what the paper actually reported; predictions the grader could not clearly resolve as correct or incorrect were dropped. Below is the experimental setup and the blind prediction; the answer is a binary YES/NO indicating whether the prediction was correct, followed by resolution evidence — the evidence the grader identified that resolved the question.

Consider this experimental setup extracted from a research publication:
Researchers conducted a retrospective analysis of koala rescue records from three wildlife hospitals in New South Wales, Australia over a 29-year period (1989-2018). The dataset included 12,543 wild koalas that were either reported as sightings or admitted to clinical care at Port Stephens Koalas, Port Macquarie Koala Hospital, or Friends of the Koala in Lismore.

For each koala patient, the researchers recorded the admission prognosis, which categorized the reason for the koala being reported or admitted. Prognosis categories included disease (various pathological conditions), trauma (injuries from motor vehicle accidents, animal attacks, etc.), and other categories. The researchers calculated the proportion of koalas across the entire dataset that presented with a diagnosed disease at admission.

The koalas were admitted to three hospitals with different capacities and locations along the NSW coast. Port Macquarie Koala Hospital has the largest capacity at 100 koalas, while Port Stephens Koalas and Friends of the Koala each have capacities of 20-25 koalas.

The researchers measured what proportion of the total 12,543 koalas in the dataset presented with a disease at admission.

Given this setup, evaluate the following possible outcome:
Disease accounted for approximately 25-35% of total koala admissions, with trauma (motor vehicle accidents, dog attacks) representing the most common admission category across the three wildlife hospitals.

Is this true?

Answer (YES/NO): NO